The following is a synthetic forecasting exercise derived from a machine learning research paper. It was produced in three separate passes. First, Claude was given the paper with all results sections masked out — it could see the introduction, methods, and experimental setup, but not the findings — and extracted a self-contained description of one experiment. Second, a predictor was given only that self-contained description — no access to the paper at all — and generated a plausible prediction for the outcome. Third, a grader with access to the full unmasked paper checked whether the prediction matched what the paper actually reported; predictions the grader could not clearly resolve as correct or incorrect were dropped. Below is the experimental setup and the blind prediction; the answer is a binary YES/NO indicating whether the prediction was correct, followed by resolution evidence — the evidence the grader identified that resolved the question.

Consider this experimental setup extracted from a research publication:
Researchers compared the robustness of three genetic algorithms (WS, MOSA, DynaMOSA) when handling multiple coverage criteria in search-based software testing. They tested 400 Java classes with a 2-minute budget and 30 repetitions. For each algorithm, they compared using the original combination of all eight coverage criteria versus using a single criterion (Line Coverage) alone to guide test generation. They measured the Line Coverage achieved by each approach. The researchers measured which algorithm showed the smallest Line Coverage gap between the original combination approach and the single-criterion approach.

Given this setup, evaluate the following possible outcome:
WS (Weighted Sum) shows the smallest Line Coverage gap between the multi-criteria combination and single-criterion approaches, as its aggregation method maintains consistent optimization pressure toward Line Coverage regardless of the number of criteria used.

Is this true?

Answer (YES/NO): NO